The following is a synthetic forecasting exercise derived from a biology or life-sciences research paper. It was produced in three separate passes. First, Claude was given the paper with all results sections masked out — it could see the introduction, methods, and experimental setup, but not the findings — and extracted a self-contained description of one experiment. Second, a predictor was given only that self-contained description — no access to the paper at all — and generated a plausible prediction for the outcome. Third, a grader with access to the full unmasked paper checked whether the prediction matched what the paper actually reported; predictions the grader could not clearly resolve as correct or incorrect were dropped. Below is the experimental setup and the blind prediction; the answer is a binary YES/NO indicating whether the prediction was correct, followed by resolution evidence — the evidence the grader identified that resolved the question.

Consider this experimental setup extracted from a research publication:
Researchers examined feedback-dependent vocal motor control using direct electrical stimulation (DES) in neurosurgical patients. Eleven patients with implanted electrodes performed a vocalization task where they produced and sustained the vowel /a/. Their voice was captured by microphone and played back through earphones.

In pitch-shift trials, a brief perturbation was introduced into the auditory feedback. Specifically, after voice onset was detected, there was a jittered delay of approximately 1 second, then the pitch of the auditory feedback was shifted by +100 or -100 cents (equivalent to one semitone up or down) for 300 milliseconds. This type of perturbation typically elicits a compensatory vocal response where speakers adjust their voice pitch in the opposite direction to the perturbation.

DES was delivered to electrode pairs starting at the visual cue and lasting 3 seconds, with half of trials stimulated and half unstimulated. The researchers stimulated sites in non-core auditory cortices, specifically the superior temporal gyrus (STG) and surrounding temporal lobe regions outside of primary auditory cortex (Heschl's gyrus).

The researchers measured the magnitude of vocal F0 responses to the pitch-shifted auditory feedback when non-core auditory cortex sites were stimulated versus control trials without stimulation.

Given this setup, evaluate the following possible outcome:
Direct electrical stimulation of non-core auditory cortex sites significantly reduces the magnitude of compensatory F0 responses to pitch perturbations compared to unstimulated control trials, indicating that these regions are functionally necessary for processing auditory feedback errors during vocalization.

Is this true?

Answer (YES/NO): YES